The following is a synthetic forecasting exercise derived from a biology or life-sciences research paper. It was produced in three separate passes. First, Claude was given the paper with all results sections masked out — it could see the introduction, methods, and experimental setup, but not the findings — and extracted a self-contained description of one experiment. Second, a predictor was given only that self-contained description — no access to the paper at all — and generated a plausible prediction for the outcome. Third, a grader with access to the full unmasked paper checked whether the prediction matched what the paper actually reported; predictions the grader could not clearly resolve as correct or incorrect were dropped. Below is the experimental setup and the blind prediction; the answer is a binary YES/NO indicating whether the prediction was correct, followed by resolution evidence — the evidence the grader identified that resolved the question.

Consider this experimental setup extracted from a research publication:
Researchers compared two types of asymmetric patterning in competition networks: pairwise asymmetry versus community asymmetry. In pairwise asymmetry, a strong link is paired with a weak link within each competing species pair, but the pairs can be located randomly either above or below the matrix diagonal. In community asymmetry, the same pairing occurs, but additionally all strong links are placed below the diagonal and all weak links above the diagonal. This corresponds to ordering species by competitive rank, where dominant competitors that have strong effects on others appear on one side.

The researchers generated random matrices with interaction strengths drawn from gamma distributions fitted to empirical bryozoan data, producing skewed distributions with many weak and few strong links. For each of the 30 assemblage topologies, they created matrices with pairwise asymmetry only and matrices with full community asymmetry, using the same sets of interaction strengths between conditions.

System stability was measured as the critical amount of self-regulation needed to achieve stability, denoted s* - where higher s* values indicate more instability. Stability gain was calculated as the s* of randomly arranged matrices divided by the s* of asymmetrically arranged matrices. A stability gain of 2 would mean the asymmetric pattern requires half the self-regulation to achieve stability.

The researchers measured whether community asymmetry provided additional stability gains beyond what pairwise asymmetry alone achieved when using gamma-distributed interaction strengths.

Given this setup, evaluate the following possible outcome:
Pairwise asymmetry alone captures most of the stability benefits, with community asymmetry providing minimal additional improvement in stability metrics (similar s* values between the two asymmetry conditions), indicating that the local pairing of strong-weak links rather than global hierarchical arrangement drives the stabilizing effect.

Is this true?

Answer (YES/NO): NO